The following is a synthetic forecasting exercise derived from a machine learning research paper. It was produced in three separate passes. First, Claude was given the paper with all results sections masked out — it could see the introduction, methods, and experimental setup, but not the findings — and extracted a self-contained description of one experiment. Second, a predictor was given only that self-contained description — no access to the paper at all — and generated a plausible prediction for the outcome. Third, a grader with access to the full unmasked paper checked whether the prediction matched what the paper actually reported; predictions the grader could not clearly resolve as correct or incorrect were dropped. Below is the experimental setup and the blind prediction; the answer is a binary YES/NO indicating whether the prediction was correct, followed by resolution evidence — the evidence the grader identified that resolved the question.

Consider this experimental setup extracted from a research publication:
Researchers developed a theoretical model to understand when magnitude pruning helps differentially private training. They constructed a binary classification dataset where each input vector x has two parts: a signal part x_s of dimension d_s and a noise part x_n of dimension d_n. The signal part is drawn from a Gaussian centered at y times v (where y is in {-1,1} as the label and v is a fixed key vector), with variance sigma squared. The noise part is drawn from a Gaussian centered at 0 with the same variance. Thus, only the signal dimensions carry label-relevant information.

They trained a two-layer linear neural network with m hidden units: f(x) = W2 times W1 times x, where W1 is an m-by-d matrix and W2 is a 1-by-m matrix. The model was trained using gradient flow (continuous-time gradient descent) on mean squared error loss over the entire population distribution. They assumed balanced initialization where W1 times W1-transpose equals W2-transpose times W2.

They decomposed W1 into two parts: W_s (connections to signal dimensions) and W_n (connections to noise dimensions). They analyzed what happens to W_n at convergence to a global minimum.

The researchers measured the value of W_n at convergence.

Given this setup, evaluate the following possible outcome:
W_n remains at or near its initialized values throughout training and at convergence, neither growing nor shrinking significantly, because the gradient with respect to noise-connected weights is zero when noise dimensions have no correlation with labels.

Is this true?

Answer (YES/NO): NO